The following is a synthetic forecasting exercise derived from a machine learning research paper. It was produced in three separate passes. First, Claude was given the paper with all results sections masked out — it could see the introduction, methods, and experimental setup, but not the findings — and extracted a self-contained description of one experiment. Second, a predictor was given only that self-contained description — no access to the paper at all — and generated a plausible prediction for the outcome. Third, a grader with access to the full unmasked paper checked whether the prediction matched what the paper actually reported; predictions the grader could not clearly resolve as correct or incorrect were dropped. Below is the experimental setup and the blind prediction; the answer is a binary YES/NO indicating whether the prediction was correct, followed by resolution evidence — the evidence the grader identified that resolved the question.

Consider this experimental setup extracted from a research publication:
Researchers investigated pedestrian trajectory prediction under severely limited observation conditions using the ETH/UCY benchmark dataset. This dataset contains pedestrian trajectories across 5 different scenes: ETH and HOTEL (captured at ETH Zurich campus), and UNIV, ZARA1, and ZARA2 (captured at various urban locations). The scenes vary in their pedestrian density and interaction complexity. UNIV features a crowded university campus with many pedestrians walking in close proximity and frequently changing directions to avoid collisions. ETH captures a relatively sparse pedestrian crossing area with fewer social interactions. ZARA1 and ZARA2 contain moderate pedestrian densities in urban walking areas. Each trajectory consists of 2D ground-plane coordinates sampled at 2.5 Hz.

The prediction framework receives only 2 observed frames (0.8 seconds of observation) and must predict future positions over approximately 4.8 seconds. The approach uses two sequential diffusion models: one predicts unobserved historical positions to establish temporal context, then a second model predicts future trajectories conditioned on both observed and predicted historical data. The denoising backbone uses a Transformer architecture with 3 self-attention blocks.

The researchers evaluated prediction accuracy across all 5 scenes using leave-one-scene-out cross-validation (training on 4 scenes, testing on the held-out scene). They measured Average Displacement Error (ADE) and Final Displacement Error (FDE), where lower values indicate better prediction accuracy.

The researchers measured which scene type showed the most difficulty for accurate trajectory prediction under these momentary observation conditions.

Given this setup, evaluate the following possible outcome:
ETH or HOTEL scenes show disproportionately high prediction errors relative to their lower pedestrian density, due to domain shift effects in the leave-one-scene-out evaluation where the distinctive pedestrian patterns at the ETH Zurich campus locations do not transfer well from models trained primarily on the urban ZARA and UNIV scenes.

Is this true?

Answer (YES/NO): NO